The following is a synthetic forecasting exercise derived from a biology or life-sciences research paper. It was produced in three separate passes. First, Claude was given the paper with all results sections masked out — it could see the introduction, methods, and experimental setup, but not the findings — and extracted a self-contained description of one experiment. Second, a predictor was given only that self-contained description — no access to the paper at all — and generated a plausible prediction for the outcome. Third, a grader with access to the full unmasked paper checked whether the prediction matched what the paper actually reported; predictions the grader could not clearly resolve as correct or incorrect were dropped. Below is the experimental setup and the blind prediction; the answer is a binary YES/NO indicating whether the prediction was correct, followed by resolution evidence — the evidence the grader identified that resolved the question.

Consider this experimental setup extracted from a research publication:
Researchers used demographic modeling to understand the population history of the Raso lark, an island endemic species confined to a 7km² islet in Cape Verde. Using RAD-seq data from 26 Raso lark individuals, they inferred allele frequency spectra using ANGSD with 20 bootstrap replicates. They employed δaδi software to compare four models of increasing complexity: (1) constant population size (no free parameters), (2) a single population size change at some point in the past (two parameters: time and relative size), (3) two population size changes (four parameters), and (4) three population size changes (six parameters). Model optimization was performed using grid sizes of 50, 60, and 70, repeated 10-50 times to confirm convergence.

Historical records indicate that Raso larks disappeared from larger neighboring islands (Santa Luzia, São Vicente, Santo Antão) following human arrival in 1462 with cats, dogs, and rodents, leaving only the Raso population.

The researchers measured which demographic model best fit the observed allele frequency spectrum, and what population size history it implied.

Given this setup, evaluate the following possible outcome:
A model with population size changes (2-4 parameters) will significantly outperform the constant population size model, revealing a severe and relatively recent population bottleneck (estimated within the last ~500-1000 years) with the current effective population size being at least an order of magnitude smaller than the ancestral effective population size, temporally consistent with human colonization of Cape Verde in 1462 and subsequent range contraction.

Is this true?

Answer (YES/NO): NO